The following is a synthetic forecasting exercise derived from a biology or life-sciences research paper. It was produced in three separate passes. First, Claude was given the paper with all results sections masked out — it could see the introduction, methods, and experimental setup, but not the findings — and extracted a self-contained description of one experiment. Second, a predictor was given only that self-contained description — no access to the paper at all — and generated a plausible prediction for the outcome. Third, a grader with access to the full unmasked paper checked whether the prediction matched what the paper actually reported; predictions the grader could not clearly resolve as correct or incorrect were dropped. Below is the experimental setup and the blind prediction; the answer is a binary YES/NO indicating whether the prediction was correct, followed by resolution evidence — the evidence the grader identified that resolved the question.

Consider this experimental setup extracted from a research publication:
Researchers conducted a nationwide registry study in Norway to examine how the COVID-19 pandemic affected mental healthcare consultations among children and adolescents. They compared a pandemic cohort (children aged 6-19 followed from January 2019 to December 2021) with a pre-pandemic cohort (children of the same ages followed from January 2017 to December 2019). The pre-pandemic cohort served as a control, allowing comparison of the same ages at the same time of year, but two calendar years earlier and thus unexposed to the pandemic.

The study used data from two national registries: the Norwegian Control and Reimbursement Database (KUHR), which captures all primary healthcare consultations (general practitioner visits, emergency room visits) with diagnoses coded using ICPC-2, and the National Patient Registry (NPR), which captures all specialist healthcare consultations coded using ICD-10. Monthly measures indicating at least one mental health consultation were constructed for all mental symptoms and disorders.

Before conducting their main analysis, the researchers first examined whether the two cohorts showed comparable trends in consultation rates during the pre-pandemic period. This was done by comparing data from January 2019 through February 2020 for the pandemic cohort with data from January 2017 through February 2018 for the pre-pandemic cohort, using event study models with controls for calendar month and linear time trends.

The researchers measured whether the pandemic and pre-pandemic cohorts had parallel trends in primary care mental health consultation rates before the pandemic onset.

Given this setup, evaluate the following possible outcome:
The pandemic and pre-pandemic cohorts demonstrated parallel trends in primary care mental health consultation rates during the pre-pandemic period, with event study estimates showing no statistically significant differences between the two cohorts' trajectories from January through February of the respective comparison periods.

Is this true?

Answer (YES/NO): YES